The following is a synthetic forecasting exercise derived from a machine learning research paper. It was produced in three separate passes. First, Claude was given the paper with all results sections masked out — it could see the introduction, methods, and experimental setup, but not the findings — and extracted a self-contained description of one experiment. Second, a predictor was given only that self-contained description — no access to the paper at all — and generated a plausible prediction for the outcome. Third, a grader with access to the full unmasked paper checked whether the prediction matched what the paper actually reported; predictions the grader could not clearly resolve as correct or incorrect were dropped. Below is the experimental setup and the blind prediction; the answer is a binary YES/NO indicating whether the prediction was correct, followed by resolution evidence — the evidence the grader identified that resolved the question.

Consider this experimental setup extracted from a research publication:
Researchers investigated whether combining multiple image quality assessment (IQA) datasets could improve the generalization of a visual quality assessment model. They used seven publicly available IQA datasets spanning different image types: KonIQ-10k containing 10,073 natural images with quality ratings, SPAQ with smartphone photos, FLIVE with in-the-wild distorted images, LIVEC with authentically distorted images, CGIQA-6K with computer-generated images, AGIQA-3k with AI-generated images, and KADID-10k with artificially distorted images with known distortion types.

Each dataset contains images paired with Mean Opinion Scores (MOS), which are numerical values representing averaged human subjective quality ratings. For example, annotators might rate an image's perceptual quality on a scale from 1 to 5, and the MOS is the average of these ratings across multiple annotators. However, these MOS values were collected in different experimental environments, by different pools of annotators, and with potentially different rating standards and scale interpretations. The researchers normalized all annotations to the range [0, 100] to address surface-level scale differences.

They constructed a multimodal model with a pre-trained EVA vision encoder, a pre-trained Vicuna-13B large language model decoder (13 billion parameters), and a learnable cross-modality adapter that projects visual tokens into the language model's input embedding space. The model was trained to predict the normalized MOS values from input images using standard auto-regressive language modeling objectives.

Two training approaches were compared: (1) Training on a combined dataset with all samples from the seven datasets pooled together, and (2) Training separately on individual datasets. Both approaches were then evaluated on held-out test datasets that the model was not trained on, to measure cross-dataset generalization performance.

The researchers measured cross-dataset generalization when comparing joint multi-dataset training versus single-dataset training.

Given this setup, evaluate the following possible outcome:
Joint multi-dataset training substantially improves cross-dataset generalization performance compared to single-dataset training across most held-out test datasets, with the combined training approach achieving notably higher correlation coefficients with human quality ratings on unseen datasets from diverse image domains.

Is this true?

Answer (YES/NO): NO